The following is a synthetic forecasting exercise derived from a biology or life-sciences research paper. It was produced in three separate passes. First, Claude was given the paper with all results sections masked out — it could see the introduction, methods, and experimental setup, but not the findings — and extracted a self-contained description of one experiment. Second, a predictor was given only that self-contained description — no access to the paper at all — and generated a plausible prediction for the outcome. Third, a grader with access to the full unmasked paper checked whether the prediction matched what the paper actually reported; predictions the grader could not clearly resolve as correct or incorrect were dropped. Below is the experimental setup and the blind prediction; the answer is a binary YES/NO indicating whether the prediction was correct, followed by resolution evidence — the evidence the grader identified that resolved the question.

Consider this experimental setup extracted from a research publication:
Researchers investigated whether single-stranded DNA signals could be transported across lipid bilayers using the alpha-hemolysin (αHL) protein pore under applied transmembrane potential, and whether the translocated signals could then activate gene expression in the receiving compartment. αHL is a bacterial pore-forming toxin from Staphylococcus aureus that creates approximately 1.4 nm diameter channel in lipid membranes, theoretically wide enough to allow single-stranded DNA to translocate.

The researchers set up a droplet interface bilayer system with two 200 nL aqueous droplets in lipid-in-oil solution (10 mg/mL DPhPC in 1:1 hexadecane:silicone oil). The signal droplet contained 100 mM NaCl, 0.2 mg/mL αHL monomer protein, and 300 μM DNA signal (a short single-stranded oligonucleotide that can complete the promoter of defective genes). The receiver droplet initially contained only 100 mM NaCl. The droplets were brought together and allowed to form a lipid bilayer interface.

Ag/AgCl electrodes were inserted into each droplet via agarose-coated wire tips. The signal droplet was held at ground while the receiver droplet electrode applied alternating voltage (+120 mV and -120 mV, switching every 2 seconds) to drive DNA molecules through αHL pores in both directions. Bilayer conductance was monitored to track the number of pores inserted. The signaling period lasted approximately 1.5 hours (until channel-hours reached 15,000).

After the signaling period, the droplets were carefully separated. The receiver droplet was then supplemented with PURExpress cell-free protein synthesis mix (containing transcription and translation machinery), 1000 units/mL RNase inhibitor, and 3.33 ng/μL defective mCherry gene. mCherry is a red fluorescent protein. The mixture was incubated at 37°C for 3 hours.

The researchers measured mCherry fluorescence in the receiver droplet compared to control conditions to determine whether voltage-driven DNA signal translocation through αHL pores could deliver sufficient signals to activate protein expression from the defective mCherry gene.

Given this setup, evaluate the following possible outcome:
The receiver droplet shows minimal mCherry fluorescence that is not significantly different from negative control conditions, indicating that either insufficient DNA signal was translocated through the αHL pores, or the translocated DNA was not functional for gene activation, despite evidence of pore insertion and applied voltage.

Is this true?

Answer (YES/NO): NO